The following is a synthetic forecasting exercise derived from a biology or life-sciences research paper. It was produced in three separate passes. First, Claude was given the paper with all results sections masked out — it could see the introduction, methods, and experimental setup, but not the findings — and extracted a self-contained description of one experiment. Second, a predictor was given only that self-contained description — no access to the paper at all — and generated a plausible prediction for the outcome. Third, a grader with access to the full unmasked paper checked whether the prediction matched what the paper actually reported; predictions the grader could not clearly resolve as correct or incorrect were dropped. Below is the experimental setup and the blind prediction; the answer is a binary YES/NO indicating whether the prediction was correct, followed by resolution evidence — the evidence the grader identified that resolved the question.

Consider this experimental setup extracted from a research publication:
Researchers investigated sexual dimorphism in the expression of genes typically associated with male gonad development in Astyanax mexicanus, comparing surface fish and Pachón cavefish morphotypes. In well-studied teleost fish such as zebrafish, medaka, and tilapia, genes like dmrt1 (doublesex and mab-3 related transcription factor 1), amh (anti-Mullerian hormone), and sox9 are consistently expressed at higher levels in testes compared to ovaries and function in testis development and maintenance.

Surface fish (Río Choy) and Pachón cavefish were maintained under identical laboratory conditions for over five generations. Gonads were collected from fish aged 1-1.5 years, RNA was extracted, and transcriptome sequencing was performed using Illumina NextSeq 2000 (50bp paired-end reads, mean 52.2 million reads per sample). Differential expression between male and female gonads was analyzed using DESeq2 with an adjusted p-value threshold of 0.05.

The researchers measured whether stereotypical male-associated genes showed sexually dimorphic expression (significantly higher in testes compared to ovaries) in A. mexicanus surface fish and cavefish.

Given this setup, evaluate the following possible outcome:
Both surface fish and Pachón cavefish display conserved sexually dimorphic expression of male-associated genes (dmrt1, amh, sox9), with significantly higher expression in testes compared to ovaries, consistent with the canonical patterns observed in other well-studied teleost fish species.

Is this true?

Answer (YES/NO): YES